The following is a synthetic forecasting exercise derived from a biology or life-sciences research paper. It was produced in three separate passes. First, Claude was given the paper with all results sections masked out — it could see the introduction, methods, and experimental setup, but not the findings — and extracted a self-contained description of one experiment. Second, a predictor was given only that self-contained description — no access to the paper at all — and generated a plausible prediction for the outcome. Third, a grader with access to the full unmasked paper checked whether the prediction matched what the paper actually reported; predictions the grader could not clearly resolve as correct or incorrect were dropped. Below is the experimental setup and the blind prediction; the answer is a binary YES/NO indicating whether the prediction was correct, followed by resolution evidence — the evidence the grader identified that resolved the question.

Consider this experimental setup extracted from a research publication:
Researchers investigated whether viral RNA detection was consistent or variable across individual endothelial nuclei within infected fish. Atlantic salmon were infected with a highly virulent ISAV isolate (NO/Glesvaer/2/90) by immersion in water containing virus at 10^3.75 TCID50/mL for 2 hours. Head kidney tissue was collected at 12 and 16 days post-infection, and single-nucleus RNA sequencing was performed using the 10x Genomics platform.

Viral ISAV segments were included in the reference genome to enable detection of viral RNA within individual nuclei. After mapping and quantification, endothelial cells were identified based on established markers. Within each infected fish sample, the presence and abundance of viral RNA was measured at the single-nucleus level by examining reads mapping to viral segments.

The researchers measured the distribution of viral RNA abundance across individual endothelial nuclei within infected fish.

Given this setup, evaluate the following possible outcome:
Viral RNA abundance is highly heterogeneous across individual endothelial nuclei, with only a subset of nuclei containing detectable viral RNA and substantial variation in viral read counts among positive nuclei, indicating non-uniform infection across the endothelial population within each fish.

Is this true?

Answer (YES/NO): YES